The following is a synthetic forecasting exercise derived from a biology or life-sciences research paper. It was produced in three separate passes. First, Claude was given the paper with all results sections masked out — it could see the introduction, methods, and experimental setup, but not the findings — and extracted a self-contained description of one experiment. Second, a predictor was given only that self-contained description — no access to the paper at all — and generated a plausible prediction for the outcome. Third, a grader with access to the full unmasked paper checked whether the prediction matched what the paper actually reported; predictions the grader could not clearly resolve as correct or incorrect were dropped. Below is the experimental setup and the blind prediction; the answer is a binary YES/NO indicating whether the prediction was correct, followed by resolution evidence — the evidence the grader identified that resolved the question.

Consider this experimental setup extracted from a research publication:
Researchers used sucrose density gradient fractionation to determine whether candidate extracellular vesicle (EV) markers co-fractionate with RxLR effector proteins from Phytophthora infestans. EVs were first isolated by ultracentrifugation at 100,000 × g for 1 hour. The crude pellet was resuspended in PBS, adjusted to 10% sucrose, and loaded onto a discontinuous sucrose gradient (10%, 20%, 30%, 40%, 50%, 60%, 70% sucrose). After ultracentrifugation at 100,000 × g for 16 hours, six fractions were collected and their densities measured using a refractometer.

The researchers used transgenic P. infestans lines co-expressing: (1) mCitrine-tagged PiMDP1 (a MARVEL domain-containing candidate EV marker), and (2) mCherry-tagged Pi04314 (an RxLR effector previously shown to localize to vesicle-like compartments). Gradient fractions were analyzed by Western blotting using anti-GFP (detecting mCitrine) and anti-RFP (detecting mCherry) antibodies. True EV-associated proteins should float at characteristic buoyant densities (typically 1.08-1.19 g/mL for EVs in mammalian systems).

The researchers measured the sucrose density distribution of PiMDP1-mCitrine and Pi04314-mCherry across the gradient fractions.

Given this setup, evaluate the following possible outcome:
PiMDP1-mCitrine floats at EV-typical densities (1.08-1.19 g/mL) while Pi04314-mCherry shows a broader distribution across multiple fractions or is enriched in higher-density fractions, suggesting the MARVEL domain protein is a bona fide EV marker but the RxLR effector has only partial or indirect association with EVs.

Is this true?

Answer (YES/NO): NO